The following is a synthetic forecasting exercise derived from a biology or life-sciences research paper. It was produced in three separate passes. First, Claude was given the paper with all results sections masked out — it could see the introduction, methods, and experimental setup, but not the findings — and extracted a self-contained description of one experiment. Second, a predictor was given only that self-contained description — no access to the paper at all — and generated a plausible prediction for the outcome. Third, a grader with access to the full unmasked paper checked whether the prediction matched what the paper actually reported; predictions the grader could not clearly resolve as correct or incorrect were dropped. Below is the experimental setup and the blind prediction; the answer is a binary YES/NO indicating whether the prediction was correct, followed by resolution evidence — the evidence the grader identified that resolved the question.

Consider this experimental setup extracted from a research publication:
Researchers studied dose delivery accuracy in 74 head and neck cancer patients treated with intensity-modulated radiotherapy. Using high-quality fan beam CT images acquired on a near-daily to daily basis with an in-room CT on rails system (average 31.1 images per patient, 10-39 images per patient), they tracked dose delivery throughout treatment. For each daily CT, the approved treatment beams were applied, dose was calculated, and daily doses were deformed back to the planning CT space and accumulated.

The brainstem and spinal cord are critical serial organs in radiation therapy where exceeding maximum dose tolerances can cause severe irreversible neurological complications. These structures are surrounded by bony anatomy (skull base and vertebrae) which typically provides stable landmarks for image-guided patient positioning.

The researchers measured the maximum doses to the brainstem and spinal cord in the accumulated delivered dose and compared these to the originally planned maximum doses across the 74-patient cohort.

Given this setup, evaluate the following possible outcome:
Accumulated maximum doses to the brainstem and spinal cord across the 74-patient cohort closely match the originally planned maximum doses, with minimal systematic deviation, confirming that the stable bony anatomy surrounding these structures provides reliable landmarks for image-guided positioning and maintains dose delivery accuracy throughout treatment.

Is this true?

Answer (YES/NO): YES